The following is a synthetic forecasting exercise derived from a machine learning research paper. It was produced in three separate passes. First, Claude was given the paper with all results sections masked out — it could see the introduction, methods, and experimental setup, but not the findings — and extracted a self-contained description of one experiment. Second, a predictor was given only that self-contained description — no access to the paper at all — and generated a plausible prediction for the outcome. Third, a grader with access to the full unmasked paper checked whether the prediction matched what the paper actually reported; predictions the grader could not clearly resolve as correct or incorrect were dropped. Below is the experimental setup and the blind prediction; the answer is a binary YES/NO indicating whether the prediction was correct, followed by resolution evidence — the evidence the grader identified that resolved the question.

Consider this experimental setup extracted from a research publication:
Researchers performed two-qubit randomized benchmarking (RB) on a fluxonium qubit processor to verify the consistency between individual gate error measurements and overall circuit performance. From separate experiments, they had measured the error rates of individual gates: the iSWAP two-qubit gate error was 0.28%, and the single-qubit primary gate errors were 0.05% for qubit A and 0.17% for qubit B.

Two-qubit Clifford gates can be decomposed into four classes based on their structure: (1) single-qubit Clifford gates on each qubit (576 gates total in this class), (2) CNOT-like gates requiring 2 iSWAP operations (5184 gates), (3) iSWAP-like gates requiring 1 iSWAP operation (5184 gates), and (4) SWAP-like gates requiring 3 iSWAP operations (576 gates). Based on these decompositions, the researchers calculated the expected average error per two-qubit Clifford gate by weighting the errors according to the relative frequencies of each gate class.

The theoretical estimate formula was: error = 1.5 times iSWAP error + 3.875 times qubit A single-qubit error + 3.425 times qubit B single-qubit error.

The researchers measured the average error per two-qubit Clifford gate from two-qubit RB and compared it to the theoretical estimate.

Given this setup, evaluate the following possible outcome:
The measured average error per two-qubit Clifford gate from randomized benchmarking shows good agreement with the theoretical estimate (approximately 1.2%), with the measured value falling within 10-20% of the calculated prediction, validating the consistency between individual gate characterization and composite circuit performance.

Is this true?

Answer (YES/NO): YES